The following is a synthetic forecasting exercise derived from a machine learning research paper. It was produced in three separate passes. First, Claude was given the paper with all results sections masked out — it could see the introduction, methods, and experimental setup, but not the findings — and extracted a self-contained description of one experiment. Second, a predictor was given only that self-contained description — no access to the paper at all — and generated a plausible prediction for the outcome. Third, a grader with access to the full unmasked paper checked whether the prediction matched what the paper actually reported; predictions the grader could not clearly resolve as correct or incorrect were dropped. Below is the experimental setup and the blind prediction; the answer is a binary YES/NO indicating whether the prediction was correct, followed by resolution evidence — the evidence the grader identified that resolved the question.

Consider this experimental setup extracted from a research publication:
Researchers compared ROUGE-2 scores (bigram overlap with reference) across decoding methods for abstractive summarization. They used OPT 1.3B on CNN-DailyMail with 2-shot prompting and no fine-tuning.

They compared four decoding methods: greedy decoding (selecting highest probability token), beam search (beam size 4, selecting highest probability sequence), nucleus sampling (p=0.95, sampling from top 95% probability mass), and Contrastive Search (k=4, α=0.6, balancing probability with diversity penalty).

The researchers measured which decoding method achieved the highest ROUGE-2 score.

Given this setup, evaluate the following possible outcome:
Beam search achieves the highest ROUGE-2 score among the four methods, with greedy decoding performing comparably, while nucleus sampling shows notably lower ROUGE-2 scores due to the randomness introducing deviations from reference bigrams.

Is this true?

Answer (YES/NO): NO